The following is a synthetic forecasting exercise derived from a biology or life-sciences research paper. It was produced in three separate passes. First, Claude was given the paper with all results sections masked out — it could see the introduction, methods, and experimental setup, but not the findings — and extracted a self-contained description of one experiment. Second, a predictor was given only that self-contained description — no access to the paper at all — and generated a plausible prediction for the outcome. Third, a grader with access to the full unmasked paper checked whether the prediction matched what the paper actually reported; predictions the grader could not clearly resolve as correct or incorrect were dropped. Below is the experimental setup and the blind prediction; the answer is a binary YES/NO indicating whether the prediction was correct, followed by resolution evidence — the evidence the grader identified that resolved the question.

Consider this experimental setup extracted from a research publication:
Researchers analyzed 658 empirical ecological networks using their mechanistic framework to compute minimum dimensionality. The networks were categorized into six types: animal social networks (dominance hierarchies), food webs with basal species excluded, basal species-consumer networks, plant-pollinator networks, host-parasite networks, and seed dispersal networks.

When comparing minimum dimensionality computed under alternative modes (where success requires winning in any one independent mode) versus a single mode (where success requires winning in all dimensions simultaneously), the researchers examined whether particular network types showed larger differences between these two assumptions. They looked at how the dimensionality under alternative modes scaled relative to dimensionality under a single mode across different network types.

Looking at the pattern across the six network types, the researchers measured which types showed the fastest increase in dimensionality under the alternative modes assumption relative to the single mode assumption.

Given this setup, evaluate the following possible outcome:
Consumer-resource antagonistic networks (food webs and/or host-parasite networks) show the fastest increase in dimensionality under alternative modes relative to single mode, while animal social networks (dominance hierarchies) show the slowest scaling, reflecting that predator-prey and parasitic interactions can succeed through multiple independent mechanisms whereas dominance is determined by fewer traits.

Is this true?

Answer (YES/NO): NO